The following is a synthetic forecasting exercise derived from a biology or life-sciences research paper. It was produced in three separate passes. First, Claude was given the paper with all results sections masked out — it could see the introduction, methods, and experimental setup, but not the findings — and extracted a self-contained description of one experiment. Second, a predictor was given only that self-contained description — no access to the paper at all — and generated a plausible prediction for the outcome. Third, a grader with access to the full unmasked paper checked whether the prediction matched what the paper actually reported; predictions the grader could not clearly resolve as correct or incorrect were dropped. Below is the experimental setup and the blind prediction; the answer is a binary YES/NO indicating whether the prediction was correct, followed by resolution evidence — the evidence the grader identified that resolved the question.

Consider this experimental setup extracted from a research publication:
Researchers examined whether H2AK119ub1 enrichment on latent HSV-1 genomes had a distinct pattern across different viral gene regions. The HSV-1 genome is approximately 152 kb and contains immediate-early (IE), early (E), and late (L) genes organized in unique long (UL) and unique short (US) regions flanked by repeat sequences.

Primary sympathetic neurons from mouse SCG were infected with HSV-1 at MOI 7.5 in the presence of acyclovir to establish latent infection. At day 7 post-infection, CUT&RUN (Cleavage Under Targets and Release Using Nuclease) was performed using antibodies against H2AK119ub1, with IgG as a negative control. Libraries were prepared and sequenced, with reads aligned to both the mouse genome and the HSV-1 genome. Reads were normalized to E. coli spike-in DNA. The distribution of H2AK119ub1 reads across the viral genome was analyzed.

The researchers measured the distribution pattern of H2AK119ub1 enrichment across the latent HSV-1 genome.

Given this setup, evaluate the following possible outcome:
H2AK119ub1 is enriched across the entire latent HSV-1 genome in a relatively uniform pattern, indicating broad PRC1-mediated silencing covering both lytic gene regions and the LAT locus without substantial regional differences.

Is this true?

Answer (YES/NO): NO